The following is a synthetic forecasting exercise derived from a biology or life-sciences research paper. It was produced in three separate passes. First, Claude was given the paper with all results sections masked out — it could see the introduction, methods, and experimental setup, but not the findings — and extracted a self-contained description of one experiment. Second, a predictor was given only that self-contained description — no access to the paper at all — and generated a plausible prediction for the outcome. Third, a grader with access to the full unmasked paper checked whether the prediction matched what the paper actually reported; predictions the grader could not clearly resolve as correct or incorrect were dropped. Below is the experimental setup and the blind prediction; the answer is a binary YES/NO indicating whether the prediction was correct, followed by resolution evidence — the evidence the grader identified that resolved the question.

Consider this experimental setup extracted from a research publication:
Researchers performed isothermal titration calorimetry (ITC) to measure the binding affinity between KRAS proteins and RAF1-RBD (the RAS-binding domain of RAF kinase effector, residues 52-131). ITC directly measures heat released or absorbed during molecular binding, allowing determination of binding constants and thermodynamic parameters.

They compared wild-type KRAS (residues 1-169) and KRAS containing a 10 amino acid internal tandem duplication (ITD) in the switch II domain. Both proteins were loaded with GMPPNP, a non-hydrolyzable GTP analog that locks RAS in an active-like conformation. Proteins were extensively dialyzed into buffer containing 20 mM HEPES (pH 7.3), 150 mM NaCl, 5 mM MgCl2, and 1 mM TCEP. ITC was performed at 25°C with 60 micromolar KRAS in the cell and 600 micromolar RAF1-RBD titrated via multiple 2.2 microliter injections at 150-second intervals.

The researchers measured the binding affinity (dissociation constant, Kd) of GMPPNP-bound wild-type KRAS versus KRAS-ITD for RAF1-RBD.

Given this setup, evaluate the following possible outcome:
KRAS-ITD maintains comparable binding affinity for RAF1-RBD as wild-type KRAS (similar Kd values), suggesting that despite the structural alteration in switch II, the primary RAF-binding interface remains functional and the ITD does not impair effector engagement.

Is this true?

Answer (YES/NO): YES